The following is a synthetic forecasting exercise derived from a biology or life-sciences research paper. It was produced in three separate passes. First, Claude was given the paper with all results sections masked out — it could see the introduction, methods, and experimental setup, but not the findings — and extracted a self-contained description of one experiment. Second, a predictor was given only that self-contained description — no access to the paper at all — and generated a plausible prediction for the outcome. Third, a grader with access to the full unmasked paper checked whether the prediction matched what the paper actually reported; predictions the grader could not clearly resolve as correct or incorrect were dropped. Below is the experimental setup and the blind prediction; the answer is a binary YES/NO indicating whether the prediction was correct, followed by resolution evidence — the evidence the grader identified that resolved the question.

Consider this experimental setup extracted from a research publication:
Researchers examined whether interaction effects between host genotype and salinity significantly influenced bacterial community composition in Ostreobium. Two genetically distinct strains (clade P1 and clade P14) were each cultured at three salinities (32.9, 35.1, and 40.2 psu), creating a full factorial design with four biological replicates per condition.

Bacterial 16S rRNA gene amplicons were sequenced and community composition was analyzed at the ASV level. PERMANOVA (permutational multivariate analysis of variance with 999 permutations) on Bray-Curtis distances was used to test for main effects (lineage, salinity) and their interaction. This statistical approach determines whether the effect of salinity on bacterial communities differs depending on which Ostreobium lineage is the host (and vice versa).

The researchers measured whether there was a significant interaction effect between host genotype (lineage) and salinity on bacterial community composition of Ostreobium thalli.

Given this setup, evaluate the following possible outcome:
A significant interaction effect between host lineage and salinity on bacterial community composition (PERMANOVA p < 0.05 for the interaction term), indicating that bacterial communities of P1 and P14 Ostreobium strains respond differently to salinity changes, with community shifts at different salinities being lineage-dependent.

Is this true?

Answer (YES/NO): YES